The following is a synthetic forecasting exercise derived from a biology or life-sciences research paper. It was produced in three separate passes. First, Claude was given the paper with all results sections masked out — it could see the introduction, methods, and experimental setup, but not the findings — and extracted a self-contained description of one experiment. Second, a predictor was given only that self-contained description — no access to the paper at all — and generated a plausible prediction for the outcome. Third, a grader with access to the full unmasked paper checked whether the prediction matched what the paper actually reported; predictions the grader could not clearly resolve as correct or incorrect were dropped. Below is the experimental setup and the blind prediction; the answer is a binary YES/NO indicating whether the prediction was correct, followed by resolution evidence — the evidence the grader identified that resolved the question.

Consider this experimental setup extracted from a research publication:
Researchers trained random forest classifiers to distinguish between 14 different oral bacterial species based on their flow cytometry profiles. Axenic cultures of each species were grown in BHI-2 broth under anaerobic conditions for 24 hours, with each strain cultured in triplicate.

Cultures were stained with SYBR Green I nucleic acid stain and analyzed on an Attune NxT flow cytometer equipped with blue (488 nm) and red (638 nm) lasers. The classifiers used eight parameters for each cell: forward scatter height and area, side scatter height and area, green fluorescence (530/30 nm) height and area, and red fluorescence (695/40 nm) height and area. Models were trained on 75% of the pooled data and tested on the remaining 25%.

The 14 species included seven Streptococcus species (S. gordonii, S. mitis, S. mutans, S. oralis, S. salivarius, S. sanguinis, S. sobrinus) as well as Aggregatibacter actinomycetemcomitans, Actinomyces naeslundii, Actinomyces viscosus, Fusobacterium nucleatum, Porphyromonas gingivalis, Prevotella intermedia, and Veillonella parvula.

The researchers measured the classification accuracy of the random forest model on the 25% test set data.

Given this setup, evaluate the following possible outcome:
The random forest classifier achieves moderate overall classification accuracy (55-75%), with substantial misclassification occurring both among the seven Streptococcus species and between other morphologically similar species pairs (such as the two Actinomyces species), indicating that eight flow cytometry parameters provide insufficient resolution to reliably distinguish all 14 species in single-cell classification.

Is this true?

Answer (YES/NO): NO